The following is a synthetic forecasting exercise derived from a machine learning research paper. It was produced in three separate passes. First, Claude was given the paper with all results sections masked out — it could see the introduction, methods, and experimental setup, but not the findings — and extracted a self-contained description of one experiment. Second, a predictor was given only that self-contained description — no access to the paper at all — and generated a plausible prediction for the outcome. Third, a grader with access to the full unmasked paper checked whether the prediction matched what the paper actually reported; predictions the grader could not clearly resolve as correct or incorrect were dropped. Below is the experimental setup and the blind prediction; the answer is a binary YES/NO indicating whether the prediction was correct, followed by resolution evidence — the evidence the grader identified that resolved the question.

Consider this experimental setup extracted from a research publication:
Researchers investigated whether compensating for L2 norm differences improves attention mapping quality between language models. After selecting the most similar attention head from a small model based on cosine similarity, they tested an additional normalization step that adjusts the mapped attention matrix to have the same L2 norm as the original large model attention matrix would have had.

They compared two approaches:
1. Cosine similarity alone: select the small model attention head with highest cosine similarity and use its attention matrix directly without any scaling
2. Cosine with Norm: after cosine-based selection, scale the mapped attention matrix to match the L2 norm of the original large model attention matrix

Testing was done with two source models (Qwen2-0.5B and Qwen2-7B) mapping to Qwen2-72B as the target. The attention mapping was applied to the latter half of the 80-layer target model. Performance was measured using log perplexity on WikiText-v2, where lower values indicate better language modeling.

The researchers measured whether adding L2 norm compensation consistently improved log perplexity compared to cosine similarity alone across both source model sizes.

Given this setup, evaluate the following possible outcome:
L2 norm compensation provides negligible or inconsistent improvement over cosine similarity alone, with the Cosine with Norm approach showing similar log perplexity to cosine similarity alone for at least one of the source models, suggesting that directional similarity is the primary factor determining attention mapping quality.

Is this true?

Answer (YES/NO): YES